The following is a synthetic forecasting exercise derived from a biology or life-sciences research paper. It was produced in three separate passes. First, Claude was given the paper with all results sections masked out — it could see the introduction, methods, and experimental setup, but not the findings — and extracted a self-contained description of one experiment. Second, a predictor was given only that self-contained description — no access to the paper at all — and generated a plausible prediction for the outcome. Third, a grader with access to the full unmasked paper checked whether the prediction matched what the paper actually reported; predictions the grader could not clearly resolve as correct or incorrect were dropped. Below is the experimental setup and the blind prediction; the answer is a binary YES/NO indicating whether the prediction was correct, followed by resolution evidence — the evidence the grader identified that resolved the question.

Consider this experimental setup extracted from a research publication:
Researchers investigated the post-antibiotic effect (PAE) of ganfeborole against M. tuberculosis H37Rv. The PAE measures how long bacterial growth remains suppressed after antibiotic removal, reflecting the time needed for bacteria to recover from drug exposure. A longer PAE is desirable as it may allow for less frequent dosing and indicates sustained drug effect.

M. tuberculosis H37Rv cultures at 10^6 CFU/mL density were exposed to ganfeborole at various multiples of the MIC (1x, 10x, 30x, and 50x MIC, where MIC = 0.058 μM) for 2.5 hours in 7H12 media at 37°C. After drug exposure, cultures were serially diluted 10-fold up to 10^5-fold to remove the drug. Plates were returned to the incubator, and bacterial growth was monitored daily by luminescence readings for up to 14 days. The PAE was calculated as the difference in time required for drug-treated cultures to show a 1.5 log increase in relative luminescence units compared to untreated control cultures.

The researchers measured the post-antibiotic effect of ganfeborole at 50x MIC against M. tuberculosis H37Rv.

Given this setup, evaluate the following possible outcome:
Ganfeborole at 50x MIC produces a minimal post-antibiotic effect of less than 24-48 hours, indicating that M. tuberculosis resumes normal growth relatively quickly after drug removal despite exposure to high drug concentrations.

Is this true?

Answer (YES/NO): NO